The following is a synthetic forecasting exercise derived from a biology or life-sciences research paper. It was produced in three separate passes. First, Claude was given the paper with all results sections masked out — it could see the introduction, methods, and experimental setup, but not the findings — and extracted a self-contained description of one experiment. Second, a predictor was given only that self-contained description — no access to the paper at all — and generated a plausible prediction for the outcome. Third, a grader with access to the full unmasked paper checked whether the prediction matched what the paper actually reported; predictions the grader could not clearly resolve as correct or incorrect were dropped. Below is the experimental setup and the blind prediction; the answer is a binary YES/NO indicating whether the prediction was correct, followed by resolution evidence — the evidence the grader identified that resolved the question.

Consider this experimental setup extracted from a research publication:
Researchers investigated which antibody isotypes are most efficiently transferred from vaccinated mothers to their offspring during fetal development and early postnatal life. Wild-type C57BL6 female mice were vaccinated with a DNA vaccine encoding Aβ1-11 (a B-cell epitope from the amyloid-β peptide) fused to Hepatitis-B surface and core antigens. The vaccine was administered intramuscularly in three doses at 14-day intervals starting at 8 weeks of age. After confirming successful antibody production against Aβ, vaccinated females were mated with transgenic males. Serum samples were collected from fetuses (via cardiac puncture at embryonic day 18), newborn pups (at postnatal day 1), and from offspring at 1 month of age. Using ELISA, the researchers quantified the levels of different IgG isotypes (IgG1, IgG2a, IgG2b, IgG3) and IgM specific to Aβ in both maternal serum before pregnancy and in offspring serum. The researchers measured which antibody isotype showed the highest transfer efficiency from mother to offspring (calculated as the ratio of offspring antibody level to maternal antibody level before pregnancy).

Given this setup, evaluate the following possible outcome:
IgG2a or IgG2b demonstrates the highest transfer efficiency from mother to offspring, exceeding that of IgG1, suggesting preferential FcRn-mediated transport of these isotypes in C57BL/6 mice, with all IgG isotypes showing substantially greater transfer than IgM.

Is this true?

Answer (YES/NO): NO